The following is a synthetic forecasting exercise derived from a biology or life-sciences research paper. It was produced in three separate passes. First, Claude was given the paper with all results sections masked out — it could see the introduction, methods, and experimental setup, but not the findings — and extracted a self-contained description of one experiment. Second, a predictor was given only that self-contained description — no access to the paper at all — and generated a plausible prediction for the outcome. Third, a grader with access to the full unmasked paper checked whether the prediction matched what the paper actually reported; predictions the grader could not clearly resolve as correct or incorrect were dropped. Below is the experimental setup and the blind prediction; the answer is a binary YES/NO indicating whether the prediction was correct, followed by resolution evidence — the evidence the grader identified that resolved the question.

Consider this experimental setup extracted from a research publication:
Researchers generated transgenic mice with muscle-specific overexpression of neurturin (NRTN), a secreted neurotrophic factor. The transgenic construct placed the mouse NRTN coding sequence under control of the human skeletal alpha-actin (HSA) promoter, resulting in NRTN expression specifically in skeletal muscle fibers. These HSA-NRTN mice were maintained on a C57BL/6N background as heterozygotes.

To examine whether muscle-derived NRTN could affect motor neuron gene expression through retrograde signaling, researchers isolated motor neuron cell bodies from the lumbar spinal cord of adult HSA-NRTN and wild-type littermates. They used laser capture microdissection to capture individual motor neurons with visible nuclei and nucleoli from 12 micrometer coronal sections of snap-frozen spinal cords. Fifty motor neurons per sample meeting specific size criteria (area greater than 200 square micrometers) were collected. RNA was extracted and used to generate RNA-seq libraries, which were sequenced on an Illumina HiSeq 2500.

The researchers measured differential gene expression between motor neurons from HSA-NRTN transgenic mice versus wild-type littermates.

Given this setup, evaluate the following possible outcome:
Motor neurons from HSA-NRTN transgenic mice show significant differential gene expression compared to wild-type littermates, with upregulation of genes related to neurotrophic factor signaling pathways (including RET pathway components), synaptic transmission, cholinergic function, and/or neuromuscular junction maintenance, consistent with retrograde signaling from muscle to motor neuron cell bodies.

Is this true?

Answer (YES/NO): YES